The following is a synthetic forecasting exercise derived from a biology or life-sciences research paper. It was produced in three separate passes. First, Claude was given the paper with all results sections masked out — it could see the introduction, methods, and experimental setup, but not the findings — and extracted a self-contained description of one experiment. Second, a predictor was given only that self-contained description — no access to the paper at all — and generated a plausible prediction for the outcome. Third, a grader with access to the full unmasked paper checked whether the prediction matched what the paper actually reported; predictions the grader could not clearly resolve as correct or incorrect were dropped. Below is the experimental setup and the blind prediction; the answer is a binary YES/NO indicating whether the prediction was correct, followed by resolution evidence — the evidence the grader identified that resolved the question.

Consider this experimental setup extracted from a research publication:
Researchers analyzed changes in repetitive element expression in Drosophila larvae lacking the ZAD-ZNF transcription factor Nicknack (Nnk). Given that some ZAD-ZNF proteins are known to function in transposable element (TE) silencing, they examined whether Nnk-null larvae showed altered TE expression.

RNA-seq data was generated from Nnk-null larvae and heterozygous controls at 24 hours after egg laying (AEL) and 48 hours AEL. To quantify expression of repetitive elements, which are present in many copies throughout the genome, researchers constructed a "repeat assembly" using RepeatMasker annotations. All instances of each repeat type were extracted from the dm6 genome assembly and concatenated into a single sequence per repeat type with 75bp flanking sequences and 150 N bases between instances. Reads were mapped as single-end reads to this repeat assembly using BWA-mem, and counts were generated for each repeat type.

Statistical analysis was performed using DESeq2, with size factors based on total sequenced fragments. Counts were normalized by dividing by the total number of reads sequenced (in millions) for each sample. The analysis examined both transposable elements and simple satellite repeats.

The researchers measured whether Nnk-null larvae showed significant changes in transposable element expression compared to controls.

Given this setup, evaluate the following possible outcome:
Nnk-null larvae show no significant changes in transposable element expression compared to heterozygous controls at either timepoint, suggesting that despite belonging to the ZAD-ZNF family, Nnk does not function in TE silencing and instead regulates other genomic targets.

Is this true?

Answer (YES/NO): NO